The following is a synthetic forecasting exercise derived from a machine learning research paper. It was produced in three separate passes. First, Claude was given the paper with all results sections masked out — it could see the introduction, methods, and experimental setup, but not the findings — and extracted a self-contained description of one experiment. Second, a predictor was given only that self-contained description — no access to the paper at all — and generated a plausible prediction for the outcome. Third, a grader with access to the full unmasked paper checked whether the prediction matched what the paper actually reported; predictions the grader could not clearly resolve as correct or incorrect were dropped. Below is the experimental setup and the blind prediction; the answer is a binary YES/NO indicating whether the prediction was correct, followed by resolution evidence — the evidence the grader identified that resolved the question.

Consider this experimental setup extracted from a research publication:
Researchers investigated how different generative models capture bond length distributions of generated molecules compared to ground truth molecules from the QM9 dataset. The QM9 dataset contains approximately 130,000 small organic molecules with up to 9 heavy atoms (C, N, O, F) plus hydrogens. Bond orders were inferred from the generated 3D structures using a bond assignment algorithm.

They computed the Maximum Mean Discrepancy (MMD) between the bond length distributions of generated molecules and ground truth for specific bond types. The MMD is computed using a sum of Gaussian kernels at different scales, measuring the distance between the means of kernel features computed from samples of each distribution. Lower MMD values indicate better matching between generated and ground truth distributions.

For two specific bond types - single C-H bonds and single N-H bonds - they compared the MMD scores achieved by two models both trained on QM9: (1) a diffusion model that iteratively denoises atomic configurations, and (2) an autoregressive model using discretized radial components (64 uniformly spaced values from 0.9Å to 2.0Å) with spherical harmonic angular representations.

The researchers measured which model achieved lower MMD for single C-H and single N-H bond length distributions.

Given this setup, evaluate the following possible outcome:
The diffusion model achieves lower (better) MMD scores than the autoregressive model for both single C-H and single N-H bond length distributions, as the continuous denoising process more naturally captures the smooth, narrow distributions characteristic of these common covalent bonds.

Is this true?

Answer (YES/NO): NO